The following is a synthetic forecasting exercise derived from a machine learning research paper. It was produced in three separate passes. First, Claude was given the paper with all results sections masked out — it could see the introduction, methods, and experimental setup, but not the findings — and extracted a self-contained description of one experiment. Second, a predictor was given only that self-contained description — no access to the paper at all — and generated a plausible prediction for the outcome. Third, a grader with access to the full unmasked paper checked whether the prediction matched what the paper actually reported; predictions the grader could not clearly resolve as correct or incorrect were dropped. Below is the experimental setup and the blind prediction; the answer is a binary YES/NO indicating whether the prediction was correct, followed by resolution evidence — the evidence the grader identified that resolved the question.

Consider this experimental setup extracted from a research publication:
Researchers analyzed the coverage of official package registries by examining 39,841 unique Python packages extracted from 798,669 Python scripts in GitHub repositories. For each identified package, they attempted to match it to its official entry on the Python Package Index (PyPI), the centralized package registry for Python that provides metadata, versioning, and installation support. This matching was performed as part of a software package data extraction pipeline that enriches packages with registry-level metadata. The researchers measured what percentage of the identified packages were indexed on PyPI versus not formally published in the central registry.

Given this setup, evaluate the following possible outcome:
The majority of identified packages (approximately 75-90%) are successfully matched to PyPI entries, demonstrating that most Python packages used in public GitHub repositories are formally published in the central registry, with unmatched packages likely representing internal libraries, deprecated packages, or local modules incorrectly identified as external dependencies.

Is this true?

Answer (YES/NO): NO